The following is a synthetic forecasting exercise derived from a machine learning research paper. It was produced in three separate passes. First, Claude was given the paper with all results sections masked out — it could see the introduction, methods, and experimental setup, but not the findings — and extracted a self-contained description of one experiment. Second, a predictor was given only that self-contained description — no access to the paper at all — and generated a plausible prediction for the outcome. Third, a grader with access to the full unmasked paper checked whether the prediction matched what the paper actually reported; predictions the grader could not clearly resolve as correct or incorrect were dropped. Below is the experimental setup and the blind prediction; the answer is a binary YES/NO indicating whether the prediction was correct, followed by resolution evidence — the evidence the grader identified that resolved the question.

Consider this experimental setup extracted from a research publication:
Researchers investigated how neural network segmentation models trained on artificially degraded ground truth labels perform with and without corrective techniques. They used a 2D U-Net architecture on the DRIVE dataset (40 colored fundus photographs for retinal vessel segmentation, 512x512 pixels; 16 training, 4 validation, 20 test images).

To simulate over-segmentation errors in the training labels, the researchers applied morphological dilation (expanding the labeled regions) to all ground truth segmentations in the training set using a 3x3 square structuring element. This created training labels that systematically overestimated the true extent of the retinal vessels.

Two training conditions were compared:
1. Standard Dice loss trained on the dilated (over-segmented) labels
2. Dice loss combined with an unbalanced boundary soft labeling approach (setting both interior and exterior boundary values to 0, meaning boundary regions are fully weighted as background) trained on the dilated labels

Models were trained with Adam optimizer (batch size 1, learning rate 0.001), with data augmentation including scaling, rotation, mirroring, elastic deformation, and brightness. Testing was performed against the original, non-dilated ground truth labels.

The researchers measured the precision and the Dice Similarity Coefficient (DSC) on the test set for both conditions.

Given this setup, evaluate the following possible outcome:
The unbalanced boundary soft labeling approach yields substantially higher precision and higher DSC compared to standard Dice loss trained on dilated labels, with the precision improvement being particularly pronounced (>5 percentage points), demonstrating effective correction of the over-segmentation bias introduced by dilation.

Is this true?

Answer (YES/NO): YES